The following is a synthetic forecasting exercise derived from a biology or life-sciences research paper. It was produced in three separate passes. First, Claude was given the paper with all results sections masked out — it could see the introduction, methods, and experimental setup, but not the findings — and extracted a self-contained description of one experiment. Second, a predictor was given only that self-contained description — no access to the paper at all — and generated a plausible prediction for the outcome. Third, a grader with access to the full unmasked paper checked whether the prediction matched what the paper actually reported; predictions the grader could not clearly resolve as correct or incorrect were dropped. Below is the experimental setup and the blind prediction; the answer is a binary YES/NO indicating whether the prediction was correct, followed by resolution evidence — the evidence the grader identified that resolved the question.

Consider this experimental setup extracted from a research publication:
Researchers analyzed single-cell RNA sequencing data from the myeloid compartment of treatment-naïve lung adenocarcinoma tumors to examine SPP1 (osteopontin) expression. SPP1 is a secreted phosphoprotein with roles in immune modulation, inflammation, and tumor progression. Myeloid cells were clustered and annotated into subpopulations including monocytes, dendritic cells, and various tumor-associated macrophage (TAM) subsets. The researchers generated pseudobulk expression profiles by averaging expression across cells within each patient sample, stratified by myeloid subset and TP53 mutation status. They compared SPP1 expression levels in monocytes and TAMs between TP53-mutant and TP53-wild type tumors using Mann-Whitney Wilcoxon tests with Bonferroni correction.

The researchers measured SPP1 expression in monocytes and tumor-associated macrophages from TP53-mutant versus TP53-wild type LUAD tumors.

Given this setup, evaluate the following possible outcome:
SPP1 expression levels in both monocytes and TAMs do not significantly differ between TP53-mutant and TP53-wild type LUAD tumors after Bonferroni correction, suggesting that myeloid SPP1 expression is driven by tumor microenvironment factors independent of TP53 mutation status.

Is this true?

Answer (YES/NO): NO